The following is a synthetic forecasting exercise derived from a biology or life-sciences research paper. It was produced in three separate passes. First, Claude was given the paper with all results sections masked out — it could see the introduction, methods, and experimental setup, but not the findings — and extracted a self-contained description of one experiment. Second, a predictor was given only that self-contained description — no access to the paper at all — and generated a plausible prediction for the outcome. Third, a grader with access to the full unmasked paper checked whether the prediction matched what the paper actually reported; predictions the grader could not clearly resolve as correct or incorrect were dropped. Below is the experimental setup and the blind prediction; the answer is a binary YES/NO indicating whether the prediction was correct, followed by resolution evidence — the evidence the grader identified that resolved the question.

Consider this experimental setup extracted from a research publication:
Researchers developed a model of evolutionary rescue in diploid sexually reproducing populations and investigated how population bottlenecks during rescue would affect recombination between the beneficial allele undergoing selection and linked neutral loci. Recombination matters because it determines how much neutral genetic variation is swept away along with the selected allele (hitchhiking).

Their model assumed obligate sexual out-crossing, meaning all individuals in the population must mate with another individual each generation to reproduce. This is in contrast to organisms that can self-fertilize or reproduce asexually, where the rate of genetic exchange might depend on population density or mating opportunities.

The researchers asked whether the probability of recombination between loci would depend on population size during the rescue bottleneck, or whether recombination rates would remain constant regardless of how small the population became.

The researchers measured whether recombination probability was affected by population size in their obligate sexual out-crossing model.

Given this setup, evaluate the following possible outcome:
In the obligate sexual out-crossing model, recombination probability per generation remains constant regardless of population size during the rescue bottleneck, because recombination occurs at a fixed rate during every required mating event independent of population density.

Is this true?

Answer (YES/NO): YES